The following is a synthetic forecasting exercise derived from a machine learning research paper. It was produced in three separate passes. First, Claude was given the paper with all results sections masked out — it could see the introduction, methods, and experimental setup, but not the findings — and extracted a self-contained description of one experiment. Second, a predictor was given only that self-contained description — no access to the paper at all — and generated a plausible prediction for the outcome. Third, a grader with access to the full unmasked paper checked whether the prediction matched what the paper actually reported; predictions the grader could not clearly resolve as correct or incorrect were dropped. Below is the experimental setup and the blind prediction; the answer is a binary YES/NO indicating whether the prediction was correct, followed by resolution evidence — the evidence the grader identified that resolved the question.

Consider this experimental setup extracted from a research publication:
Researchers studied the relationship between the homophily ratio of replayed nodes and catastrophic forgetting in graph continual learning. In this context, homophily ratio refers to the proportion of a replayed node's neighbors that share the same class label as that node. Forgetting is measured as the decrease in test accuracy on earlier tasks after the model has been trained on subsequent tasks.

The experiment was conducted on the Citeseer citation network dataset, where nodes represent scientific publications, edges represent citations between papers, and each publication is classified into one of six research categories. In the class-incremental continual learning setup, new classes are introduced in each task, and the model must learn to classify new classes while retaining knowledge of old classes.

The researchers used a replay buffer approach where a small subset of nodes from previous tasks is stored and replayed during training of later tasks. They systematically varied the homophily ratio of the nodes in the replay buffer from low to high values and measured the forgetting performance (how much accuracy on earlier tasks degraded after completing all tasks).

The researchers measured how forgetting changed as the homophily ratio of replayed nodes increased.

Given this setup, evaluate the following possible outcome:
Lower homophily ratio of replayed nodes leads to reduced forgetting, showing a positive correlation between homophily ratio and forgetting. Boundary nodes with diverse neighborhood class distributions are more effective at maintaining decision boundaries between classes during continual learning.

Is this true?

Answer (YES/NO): NO